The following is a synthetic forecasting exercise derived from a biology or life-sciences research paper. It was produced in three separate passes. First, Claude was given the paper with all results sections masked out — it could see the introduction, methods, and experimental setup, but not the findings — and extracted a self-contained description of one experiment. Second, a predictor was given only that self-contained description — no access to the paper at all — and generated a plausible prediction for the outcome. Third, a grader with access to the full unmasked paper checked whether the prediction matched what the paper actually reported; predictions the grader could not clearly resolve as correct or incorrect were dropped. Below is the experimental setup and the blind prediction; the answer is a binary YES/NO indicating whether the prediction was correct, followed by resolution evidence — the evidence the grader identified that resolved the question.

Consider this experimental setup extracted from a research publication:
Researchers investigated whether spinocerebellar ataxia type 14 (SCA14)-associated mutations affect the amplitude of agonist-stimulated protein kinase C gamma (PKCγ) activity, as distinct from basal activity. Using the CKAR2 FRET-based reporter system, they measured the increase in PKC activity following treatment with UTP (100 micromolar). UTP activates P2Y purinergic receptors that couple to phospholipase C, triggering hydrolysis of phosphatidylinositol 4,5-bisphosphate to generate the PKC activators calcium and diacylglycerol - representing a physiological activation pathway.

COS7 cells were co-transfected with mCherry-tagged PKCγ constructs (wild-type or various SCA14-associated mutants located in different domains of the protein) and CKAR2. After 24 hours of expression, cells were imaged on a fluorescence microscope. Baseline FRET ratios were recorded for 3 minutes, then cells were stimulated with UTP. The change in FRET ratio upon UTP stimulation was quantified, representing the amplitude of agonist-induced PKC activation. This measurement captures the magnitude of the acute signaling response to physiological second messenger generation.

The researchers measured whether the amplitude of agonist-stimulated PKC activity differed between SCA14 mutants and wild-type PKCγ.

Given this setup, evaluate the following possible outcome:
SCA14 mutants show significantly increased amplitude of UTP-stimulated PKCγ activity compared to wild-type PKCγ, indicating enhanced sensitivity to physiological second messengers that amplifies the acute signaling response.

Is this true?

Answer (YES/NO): NO